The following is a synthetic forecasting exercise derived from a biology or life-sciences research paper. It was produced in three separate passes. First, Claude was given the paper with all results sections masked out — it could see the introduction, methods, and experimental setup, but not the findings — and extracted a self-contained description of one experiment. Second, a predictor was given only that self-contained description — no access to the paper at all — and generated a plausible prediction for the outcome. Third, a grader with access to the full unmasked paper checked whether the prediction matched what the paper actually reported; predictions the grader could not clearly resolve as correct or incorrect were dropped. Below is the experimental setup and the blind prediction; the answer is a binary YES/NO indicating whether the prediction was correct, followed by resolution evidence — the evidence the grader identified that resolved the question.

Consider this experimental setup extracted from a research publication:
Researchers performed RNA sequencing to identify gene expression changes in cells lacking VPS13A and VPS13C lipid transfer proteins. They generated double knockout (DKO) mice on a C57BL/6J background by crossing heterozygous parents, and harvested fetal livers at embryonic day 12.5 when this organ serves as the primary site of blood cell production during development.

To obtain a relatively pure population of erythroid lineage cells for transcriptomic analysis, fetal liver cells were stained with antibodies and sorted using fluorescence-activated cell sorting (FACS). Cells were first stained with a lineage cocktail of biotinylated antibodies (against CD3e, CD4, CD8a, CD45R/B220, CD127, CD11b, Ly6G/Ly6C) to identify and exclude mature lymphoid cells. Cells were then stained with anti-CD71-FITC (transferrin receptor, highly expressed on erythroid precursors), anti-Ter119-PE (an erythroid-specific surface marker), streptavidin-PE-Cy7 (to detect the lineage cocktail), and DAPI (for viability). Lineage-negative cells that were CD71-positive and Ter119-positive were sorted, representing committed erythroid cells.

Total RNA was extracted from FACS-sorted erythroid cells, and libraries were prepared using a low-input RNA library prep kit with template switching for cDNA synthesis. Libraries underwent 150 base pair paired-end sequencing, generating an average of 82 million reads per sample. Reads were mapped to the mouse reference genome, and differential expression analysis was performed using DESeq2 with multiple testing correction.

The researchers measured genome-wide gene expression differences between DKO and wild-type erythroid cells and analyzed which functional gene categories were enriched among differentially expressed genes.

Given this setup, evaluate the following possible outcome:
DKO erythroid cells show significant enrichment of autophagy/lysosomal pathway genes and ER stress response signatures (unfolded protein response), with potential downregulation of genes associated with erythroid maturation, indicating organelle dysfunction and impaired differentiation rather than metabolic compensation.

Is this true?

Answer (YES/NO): NO